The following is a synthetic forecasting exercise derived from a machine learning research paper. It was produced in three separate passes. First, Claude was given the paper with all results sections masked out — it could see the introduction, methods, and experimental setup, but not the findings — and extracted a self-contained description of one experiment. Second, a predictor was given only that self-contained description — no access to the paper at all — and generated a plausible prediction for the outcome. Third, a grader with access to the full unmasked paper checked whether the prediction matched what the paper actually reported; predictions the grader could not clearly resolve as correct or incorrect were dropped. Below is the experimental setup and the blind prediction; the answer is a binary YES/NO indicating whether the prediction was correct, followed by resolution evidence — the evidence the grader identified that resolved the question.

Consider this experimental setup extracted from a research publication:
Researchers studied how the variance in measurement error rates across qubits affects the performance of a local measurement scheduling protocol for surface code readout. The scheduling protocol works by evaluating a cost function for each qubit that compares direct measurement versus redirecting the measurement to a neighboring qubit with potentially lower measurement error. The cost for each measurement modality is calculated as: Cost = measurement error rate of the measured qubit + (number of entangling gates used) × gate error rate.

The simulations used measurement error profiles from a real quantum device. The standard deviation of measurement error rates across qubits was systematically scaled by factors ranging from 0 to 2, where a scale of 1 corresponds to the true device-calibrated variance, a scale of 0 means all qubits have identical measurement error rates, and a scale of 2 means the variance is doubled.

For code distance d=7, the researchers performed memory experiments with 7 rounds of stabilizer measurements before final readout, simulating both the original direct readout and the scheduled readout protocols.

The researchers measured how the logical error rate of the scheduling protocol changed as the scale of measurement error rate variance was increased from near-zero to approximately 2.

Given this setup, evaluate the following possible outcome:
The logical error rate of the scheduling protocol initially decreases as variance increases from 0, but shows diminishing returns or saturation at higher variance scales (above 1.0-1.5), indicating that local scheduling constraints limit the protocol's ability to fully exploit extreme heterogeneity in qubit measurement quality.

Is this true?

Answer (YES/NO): NO